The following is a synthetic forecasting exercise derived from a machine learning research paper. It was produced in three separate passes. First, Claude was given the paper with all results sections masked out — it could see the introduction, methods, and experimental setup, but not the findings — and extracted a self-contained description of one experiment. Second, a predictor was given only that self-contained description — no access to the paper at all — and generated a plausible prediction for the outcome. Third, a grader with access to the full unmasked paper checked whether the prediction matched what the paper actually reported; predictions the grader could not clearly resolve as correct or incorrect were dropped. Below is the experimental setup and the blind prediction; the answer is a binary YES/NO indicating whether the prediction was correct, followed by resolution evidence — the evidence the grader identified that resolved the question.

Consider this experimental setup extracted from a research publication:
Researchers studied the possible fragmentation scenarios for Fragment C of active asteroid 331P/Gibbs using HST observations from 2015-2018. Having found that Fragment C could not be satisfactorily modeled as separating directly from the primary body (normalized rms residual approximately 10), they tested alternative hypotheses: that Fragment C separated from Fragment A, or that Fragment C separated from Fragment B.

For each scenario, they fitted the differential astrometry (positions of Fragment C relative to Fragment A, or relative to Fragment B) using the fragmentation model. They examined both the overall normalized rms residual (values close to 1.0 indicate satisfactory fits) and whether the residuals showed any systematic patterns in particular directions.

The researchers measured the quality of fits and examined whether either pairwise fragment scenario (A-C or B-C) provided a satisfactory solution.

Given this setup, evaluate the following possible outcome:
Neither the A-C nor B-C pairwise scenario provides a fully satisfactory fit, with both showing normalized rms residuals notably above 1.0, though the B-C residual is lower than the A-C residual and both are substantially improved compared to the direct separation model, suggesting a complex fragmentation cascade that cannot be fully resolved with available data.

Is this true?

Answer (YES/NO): NO